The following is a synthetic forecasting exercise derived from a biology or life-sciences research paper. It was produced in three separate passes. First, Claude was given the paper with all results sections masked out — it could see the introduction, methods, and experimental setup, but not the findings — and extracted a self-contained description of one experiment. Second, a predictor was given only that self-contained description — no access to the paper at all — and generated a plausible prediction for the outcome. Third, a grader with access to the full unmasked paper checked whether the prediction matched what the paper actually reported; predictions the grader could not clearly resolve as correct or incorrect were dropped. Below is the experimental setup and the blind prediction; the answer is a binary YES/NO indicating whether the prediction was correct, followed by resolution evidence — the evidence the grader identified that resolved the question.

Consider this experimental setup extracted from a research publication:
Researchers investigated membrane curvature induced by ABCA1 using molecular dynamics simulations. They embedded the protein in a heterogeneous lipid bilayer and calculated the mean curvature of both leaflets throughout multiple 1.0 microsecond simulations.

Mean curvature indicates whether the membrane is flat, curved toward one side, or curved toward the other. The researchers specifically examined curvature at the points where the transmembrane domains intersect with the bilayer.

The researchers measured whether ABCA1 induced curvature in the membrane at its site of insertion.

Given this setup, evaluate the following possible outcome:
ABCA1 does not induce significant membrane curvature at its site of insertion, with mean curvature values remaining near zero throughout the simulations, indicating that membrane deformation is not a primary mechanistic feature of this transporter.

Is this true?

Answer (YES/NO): NO